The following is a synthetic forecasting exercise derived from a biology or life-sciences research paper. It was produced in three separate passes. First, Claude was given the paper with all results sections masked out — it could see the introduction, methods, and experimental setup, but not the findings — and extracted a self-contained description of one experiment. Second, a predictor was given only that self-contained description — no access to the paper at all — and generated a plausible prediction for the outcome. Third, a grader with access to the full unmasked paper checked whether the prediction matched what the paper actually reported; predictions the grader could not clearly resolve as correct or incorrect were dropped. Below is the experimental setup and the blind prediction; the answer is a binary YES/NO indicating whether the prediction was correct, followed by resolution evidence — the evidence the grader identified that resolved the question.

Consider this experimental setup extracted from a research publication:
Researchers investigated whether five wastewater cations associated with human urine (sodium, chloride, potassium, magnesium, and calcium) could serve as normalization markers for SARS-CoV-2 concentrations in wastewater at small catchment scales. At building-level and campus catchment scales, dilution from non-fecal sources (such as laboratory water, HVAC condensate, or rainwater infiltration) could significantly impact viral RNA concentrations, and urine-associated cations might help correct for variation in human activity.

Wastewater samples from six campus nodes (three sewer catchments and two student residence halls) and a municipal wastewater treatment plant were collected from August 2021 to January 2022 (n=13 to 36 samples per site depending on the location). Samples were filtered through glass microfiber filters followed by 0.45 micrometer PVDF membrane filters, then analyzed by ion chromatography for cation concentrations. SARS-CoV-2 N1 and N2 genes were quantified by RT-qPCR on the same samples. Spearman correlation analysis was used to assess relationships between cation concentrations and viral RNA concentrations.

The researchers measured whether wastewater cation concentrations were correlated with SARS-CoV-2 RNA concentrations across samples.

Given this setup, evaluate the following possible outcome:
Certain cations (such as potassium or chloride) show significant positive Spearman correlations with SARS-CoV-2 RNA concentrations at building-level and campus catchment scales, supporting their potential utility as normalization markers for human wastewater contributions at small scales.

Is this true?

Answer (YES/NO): NO